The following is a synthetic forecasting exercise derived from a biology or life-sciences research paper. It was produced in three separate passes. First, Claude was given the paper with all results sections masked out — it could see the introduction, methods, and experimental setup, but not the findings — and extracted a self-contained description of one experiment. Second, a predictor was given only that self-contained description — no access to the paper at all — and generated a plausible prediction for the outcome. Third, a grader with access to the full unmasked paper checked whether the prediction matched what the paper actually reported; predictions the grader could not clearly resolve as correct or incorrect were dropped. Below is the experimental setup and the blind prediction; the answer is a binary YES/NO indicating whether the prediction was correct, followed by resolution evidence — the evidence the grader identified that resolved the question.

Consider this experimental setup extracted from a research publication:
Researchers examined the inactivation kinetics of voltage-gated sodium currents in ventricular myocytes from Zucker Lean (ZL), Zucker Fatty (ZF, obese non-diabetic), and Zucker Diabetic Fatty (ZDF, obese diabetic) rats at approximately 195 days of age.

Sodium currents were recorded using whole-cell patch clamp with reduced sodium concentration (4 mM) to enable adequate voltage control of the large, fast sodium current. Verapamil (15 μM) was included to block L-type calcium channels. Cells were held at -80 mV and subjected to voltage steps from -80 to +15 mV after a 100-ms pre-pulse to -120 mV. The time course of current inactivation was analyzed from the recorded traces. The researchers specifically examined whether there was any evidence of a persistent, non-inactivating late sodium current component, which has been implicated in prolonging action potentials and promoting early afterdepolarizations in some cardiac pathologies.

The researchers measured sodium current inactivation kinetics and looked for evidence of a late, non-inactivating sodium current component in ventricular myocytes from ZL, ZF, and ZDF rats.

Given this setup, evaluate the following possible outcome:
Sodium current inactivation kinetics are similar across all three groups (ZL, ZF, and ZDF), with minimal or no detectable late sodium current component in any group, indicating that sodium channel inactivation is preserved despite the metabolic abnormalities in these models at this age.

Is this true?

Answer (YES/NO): YES